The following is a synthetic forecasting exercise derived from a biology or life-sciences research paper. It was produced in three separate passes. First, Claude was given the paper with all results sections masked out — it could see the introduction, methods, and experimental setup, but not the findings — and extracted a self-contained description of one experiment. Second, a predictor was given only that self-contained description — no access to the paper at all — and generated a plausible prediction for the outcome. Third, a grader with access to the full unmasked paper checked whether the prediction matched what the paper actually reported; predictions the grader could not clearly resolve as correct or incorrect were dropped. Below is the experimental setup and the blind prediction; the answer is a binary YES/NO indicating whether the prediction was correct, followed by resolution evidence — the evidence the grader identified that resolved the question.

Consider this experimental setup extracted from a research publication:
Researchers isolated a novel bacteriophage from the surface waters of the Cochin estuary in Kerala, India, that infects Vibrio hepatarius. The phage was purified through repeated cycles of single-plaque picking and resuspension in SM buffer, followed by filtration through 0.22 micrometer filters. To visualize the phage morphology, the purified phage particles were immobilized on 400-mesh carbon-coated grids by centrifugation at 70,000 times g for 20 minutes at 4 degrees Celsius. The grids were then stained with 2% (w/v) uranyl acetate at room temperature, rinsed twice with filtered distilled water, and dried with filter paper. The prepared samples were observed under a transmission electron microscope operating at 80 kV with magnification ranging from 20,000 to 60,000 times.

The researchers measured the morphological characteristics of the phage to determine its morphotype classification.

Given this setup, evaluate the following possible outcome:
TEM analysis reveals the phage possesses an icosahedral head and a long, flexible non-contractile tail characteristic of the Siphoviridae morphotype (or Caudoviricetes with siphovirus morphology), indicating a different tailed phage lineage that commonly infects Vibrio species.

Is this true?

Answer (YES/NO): NO